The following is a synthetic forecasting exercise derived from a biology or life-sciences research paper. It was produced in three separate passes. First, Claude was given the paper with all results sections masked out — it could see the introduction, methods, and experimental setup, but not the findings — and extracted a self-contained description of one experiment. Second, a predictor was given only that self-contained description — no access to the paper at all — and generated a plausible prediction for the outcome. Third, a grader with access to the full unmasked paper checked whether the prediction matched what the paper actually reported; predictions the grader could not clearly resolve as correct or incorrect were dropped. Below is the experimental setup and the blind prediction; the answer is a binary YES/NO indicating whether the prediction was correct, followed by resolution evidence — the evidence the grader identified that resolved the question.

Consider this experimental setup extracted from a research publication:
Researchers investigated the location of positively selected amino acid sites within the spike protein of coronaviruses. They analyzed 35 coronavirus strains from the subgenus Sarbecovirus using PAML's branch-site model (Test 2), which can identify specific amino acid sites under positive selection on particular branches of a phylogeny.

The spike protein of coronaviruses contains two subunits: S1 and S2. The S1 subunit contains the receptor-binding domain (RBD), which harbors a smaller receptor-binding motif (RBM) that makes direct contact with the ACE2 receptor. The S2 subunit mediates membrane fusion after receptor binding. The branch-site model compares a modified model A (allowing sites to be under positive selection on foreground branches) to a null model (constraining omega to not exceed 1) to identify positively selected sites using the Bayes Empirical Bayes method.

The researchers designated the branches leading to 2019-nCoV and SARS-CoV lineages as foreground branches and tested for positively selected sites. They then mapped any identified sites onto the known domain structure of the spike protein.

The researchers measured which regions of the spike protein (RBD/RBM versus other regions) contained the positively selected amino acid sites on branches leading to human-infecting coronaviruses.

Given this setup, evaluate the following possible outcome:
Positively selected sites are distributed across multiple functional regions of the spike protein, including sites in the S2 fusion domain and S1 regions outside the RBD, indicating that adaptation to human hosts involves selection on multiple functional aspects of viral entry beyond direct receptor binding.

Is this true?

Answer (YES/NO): NO